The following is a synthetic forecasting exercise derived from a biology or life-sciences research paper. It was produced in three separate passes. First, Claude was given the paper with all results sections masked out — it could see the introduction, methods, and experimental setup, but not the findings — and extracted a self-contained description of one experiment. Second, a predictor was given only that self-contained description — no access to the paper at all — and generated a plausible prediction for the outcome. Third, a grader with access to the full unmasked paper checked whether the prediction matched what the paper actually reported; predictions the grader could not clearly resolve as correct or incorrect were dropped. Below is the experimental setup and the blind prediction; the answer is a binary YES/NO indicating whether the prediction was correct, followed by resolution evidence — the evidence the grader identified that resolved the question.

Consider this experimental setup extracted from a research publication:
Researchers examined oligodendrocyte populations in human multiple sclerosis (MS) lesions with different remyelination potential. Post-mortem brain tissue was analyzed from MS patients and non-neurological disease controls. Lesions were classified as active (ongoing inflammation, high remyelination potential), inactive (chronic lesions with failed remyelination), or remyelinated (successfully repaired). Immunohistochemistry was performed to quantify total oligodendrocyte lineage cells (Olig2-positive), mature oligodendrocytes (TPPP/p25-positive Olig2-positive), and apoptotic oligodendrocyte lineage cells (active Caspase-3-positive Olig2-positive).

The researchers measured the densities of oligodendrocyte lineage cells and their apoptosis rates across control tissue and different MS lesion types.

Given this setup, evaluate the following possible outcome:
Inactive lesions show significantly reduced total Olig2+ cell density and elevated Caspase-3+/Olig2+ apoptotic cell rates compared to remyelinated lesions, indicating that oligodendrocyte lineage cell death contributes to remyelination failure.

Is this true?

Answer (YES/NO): YES